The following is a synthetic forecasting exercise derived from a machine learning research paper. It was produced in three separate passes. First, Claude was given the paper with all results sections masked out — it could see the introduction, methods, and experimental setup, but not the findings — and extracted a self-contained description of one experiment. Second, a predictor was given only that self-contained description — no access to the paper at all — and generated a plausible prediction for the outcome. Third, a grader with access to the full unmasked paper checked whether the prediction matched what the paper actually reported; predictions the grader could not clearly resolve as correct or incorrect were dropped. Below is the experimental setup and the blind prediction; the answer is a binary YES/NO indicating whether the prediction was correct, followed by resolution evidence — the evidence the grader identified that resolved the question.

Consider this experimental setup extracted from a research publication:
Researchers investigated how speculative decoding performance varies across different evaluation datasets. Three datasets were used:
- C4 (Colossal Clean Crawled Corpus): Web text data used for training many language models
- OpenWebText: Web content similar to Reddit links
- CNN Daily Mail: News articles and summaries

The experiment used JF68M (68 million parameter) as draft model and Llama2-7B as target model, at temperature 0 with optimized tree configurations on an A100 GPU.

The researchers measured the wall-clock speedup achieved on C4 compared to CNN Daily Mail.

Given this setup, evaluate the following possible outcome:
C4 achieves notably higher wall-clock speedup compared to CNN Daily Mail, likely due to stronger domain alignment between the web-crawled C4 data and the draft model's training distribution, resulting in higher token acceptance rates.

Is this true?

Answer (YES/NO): YES